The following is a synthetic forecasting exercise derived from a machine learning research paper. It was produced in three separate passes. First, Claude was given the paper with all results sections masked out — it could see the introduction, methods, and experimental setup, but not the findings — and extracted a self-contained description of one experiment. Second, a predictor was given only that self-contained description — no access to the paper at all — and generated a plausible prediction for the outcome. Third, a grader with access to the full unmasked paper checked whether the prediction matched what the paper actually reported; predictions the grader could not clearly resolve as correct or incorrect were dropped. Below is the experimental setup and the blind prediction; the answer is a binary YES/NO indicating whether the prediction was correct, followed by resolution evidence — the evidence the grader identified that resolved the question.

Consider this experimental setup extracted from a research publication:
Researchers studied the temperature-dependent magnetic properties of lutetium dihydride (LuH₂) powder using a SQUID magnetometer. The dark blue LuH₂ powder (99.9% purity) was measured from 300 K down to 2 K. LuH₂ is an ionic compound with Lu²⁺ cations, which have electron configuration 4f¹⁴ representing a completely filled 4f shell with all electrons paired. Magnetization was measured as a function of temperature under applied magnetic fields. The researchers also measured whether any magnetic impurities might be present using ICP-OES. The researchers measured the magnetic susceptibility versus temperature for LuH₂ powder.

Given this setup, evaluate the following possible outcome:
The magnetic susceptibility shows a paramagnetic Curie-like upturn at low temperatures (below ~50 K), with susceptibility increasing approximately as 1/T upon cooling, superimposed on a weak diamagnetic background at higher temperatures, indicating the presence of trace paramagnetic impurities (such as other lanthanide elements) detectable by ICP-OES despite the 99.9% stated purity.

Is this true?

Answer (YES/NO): NO